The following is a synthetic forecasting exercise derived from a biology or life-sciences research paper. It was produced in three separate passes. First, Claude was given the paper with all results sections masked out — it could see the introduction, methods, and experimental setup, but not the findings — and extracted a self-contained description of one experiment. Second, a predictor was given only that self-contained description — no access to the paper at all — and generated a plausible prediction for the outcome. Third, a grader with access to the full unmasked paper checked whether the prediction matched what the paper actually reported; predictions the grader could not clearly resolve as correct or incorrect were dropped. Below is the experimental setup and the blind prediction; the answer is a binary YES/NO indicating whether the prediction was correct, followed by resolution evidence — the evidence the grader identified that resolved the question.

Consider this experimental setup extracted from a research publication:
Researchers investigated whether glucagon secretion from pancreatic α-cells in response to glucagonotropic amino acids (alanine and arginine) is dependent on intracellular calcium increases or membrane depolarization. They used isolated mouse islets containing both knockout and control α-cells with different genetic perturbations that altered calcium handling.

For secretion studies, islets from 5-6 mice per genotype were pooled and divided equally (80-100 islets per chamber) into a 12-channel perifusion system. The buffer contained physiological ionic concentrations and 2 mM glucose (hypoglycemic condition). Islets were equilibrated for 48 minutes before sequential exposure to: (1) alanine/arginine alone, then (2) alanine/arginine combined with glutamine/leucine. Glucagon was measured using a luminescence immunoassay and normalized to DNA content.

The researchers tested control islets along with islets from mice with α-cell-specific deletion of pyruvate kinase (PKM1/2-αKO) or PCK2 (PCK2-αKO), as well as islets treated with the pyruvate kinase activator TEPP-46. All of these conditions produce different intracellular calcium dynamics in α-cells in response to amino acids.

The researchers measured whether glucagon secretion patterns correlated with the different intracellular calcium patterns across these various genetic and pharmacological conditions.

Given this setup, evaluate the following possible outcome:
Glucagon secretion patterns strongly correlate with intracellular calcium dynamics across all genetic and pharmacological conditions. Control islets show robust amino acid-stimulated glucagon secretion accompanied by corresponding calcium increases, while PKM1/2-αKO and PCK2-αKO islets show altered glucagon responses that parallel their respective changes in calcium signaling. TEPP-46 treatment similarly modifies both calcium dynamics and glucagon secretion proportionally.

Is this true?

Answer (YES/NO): NO